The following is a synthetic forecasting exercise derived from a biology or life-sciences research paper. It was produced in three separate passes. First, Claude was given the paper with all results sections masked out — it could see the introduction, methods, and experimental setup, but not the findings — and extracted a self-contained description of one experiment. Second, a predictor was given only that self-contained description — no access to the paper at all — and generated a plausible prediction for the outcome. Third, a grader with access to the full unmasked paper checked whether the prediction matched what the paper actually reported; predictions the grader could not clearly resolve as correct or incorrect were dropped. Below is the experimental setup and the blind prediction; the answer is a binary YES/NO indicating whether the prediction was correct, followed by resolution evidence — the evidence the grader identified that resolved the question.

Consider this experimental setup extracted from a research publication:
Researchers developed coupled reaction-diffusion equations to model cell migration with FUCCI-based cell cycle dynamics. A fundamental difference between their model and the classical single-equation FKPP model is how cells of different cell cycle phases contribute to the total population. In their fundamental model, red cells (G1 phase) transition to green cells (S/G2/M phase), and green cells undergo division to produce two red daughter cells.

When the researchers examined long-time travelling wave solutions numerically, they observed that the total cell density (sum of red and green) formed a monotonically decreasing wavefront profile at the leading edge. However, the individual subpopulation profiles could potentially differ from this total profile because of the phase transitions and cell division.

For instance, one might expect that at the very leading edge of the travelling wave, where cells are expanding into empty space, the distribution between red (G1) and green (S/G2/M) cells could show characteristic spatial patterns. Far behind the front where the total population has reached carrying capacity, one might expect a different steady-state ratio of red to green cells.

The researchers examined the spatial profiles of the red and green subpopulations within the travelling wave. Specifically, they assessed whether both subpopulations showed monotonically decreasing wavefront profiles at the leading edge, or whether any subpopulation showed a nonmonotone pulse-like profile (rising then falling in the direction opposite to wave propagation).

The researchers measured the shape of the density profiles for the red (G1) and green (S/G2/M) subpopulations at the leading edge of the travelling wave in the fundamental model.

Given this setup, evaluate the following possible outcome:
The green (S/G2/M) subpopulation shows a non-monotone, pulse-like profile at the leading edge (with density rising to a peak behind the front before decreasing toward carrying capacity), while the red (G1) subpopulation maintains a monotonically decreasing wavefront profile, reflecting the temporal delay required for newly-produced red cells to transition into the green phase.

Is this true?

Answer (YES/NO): NO